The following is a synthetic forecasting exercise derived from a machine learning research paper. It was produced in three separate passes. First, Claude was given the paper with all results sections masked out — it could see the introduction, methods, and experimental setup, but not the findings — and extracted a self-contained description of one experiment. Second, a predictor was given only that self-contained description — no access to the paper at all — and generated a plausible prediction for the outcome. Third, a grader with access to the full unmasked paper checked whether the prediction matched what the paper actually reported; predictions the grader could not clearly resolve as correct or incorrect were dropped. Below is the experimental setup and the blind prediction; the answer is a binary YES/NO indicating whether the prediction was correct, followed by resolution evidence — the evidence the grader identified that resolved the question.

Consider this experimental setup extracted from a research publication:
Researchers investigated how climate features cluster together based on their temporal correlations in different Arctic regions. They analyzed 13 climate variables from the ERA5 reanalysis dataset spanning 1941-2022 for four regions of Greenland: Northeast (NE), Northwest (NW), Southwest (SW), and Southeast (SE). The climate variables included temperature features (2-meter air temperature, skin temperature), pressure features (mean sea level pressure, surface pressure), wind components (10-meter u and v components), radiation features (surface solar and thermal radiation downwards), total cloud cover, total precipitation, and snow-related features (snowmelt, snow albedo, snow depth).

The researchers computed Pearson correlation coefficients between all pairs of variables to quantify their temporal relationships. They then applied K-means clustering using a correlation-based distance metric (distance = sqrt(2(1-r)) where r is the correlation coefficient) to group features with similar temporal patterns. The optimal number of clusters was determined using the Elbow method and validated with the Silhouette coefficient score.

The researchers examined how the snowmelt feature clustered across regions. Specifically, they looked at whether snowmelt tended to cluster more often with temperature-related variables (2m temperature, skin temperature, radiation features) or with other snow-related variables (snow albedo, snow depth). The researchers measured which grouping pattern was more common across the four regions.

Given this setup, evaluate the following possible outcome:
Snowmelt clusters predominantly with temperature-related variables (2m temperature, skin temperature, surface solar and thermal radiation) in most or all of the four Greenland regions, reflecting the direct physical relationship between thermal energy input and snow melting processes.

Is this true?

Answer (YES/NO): NO